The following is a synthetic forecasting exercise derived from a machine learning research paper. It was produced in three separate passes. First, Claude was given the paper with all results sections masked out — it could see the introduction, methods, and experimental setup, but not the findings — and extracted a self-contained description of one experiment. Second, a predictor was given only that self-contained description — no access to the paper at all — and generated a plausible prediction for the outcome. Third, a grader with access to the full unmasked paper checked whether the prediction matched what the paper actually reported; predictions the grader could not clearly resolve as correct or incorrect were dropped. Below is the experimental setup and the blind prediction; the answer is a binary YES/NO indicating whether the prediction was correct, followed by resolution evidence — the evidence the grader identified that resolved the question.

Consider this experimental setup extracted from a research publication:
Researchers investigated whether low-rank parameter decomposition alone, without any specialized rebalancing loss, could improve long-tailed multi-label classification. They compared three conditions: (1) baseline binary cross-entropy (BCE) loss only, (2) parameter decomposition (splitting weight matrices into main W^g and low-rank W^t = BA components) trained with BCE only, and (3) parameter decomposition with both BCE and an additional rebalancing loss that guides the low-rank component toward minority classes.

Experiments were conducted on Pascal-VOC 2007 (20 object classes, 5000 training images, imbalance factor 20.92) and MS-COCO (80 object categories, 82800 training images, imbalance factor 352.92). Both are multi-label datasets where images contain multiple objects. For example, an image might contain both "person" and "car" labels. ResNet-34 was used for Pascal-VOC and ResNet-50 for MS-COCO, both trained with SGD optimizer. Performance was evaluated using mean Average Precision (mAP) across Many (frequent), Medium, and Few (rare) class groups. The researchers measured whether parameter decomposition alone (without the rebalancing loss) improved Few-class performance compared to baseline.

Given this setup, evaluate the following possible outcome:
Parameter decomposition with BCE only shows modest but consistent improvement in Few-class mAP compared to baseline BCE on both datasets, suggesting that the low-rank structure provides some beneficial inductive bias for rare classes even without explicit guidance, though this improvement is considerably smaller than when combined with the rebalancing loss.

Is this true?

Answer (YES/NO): NO